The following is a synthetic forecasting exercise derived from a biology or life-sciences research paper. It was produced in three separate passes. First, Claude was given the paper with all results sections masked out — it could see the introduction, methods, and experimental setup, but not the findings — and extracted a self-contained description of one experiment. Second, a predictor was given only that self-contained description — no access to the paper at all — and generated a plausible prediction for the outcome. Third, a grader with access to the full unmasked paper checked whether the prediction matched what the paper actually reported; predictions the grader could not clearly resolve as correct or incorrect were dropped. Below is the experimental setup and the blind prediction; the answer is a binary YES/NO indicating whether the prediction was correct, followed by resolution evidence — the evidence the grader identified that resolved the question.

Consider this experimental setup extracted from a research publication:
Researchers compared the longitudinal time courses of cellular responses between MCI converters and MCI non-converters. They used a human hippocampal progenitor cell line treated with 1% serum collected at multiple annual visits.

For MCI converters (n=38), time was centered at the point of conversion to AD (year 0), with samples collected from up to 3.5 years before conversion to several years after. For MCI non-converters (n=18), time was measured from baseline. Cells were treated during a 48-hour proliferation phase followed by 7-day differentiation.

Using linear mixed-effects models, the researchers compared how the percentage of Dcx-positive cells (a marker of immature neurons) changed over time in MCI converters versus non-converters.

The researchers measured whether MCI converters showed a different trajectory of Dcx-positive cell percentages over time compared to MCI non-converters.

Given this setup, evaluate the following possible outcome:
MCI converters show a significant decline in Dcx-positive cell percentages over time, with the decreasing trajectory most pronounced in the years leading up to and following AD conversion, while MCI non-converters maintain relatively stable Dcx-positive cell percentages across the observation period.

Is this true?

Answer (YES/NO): NO